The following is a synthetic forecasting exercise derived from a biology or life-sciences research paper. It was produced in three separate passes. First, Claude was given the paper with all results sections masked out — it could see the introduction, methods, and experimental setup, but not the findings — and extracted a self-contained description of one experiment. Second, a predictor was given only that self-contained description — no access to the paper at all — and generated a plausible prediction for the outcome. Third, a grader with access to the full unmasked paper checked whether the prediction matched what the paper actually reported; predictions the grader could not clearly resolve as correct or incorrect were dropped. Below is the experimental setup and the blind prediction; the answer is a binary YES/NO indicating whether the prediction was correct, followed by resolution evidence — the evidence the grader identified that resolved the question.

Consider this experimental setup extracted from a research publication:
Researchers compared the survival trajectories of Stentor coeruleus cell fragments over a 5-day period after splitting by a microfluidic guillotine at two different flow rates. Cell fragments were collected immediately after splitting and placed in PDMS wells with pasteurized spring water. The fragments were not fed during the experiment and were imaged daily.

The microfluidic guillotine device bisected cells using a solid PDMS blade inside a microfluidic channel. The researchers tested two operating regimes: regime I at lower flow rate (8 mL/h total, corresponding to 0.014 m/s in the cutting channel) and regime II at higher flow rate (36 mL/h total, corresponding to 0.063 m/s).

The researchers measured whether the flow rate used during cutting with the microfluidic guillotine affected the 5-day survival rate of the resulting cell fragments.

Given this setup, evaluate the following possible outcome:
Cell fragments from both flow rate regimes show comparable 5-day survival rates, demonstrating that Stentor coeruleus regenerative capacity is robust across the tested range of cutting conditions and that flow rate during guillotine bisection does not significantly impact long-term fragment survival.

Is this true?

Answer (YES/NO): NO